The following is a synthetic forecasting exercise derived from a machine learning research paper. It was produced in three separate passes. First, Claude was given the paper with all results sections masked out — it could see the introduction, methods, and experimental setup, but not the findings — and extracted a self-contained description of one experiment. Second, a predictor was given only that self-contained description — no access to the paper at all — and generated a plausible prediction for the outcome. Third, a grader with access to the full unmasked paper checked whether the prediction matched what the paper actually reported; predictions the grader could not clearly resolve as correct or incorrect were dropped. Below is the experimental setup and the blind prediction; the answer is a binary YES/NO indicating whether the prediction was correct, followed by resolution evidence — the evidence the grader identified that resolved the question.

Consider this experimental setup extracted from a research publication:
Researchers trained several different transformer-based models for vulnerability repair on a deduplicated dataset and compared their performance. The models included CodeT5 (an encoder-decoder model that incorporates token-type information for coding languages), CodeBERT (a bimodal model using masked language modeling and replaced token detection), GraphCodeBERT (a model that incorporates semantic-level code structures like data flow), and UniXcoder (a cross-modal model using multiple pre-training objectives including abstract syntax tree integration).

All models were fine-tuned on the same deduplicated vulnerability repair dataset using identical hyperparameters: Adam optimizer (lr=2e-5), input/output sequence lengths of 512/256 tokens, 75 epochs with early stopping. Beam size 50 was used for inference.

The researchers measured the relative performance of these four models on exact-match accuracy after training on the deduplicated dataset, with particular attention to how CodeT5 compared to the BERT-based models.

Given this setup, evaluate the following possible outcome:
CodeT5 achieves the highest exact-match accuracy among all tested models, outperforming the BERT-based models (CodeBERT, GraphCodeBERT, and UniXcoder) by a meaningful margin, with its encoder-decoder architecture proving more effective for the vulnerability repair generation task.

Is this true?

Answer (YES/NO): YES